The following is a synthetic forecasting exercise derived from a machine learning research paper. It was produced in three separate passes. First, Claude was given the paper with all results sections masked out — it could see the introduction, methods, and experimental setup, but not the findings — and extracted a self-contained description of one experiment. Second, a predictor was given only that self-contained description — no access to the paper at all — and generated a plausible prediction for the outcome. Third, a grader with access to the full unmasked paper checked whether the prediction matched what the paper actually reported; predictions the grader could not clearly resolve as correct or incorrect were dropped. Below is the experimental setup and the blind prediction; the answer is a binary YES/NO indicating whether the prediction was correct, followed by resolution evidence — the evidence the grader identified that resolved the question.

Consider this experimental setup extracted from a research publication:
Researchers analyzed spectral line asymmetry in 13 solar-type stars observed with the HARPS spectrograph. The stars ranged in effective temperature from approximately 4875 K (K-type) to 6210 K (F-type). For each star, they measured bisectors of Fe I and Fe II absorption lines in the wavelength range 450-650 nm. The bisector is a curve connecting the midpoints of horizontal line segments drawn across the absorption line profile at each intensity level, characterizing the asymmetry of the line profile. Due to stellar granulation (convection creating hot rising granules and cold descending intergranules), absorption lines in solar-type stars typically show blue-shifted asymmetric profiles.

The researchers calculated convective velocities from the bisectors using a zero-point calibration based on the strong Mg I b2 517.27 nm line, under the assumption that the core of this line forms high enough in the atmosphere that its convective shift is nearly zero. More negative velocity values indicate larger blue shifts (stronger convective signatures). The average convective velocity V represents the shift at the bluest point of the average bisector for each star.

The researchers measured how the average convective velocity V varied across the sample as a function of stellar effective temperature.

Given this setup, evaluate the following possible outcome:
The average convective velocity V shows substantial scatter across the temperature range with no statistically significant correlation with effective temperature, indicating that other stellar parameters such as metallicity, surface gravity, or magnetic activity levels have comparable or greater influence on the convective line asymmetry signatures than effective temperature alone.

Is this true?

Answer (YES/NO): NO